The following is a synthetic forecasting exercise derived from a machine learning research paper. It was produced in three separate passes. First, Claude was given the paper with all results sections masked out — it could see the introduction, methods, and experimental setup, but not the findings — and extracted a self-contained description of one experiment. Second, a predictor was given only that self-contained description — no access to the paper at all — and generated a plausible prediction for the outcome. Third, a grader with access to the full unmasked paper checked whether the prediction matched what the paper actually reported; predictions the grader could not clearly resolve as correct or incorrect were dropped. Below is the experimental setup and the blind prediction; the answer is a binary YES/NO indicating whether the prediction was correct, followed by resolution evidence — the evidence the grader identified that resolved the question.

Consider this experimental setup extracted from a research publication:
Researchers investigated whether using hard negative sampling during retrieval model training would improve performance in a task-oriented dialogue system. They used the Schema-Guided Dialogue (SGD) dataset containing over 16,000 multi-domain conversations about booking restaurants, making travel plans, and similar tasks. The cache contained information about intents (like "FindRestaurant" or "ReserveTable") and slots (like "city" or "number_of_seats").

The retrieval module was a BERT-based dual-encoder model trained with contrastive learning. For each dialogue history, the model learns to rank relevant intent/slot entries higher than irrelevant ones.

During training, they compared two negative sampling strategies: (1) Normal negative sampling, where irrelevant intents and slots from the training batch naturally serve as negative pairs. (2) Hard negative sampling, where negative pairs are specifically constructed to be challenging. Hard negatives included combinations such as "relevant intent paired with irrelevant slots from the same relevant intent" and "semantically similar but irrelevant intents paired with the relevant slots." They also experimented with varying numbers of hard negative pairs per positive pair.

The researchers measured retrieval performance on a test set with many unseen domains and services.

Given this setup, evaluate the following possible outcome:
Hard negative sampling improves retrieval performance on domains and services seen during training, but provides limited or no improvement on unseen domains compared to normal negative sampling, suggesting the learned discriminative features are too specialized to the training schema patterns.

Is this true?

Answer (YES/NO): NO